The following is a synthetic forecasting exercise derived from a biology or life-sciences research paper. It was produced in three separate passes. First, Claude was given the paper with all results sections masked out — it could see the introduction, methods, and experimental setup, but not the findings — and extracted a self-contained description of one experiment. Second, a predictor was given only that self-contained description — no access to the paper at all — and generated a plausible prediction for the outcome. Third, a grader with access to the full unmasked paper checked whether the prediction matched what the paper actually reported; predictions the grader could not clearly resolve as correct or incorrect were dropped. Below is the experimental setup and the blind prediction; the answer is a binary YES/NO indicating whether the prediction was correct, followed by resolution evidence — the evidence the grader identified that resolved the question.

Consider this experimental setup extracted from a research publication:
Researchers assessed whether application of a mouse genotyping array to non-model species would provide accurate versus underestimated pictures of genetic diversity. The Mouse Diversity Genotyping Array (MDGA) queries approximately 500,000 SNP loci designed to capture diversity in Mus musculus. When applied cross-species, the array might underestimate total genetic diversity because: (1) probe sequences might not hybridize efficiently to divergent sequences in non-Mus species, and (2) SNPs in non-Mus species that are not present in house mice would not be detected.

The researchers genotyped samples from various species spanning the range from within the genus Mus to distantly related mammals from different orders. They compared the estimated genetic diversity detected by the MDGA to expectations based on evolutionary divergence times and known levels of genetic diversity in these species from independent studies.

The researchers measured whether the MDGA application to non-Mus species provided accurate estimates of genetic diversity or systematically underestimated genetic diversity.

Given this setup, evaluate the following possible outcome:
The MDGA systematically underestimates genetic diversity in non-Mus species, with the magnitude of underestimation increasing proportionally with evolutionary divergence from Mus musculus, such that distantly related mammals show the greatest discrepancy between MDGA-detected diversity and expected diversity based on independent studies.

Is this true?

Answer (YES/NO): NO